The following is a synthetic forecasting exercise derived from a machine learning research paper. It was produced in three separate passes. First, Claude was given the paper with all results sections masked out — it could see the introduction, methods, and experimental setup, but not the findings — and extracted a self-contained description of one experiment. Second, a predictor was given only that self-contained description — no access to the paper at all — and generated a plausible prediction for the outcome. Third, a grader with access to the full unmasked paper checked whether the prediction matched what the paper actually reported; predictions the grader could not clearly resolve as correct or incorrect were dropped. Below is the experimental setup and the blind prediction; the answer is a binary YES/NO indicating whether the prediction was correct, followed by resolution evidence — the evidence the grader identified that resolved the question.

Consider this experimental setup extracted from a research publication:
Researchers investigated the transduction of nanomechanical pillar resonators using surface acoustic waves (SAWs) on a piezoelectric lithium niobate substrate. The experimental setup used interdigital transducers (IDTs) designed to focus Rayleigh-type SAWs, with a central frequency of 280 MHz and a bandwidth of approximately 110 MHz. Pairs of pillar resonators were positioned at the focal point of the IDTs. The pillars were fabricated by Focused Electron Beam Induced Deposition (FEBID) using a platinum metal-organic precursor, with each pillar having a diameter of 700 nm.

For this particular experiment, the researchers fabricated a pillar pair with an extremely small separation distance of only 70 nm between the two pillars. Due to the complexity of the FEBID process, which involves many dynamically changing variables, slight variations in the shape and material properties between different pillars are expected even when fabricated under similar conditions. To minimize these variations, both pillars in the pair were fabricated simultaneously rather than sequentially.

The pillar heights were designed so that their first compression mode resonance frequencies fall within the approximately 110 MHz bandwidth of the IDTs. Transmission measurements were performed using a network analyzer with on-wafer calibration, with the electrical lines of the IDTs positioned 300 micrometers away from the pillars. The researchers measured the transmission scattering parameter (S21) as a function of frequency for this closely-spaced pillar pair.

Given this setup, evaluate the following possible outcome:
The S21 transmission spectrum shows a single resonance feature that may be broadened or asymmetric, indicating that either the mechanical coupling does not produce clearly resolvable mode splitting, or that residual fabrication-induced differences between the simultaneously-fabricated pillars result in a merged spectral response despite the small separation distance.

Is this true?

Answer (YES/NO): NO